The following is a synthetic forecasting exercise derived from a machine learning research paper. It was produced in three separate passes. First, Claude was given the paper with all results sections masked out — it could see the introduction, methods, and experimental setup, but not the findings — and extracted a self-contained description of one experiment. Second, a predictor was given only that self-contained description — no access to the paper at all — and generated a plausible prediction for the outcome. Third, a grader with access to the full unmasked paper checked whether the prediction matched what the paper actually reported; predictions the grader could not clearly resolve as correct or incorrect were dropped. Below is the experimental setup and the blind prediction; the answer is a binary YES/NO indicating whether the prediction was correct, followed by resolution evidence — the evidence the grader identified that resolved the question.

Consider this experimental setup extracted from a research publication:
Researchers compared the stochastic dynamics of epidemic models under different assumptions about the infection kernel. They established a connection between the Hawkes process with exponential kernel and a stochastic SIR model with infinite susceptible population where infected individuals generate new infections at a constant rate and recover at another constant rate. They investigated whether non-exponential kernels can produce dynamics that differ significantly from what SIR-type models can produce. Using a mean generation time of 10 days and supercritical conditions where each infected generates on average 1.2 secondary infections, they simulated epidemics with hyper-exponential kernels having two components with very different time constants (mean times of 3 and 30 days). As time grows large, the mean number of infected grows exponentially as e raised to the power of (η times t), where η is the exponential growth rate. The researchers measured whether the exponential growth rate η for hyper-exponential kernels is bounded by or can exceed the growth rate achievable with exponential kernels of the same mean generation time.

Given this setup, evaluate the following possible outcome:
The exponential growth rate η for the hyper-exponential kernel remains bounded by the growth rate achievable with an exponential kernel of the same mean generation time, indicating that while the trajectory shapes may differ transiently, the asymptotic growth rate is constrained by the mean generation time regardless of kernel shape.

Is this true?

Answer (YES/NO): NO